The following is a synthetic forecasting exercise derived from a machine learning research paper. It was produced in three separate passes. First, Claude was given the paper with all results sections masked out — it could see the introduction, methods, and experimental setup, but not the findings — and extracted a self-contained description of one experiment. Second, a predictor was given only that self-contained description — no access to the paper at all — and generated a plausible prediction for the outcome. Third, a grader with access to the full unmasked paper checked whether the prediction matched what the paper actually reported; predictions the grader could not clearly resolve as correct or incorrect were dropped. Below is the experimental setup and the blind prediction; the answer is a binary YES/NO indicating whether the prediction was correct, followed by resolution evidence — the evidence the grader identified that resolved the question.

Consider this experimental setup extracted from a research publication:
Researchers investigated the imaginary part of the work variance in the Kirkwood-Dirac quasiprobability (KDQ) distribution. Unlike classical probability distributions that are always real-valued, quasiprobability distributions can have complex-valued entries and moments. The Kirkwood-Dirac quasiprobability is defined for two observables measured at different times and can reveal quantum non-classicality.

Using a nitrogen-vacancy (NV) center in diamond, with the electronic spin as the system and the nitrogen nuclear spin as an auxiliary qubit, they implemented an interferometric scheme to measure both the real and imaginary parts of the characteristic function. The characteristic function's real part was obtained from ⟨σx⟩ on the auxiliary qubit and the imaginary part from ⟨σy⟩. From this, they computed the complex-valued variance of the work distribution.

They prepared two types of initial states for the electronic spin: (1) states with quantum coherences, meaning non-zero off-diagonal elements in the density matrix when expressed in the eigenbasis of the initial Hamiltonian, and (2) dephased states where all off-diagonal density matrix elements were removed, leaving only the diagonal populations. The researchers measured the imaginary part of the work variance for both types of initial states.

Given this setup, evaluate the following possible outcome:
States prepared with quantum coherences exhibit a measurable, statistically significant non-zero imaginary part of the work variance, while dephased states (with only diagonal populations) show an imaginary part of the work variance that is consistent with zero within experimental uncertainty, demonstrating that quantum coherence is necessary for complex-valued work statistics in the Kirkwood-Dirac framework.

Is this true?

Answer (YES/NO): YES